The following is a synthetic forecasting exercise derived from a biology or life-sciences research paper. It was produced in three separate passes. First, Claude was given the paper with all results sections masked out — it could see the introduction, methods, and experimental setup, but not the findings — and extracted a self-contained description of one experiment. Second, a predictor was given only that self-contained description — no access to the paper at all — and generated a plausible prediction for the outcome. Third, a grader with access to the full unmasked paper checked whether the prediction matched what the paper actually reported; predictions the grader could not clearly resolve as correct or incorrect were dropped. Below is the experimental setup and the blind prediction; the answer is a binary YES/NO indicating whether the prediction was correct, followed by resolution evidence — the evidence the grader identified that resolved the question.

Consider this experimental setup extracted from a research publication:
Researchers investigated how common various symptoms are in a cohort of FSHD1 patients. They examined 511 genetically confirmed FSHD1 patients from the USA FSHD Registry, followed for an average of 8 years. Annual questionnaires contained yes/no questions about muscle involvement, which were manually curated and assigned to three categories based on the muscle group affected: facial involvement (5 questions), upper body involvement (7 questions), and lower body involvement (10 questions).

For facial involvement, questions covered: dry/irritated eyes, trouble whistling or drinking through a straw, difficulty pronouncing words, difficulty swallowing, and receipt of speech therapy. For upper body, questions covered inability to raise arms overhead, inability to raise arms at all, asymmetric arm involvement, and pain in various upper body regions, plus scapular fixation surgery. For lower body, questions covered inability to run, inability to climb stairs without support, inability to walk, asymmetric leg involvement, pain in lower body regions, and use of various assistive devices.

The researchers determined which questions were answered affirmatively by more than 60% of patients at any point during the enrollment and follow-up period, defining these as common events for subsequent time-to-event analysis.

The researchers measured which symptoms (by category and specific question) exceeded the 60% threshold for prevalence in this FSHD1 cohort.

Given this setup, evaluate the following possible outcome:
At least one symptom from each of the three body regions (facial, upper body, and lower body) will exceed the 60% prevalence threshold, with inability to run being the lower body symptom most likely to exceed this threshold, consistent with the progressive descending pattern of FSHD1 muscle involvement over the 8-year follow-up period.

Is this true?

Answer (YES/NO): YES